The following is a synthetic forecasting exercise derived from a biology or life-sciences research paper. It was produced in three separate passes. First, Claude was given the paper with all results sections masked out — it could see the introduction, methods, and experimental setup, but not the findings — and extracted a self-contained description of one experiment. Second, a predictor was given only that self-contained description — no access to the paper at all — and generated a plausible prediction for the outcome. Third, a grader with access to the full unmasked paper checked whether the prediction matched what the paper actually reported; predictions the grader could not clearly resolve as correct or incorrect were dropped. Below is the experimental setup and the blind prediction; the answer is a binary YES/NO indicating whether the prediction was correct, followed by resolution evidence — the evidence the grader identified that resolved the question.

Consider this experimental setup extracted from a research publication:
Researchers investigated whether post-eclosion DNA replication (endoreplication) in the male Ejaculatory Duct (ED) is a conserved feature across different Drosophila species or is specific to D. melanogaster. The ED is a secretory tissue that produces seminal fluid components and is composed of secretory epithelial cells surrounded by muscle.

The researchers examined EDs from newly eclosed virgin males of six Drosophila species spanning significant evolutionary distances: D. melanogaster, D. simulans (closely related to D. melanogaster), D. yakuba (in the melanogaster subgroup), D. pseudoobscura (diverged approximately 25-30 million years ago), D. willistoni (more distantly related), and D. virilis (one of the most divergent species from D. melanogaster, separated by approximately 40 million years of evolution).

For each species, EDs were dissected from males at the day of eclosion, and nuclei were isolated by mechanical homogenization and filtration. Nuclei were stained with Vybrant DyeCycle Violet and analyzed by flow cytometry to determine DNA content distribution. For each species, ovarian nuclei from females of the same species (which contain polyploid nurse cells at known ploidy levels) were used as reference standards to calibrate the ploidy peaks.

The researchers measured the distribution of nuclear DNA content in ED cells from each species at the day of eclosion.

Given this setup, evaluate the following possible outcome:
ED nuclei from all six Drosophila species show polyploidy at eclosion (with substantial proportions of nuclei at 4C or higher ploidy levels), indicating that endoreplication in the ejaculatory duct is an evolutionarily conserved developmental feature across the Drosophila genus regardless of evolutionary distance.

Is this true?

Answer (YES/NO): YES